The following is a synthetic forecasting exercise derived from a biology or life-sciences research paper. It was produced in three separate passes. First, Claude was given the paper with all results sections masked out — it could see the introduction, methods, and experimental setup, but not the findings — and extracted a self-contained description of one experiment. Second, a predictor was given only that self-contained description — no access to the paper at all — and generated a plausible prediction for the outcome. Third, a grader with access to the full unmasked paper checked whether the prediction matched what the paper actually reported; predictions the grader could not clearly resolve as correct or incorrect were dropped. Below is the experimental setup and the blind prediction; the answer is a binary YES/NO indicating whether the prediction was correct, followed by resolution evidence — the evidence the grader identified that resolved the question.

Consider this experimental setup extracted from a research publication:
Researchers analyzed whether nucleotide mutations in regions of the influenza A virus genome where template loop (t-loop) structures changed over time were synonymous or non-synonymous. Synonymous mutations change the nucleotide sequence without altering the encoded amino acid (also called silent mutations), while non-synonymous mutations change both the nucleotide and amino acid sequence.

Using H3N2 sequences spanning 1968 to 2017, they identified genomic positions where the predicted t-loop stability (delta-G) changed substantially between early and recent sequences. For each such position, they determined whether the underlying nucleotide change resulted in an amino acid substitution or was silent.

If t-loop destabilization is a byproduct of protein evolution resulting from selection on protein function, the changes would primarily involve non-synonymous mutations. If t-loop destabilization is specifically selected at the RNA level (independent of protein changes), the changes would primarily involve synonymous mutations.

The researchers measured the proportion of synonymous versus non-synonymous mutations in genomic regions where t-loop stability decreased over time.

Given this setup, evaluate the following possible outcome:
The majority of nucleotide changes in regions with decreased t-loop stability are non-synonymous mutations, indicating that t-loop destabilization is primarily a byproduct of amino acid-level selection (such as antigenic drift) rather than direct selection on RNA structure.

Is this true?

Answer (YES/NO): NO